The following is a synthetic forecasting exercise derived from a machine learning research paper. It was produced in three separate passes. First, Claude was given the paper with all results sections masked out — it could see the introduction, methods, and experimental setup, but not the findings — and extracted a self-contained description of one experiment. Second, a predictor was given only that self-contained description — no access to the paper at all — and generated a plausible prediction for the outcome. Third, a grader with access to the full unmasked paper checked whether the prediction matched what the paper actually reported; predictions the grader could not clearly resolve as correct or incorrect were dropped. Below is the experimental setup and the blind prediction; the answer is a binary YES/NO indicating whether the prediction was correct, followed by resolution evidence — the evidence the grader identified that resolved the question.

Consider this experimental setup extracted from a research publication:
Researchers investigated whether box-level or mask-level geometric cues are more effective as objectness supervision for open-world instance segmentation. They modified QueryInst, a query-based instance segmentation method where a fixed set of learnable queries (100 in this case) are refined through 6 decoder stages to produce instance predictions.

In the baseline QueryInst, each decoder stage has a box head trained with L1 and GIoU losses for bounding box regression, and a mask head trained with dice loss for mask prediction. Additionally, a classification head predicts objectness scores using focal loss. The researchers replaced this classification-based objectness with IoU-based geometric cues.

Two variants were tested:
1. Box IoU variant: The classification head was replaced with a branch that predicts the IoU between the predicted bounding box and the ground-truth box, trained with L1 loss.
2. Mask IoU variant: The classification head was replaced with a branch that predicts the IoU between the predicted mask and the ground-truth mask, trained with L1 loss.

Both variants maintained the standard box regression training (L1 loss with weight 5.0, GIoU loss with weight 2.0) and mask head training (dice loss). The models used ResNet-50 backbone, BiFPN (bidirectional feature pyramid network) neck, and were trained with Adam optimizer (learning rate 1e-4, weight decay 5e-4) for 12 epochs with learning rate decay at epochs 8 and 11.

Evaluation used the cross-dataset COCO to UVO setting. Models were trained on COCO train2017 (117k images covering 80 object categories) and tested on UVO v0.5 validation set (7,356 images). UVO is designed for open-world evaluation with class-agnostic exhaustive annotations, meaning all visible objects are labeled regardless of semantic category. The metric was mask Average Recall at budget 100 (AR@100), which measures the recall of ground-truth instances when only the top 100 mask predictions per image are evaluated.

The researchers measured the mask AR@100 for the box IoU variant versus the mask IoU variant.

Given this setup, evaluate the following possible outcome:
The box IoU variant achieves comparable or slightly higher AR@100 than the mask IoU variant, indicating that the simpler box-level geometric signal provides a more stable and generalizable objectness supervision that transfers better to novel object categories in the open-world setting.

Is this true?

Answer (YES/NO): YES